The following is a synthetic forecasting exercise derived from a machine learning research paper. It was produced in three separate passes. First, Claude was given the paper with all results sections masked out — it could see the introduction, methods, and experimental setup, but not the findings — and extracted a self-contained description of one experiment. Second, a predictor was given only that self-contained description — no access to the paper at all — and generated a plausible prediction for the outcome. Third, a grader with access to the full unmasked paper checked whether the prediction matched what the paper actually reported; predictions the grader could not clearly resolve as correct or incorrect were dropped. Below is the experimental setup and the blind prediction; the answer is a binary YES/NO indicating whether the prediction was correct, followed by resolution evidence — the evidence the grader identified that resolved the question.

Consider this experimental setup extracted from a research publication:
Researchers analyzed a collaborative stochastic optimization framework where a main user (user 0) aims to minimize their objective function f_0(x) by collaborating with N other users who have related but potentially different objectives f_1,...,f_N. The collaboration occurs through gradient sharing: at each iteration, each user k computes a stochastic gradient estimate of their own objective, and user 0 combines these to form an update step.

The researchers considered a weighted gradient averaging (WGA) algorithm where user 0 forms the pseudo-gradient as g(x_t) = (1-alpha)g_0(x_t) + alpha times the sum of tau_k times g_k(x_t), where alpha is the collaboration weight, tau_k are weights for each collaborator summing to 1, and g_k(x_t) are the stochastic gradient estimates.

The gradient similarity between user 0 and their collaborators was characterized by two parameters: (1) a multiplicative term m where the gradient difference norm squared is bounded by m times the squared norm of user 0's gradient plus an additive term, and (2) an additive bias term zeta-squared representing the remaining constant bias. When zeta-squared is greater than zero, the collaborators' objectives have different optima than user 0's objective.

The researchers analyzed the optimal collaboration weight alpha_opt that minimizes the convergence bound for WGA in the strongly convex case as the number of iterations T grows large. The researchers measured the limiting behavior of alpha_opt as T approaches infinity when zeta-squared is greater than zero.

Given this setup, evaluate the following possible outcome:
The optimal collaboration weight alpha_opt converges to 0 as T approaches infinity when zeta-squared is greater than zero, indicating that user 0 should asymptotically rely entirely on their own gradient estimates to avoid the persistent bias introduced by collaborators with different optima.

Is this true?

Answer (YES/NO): YES